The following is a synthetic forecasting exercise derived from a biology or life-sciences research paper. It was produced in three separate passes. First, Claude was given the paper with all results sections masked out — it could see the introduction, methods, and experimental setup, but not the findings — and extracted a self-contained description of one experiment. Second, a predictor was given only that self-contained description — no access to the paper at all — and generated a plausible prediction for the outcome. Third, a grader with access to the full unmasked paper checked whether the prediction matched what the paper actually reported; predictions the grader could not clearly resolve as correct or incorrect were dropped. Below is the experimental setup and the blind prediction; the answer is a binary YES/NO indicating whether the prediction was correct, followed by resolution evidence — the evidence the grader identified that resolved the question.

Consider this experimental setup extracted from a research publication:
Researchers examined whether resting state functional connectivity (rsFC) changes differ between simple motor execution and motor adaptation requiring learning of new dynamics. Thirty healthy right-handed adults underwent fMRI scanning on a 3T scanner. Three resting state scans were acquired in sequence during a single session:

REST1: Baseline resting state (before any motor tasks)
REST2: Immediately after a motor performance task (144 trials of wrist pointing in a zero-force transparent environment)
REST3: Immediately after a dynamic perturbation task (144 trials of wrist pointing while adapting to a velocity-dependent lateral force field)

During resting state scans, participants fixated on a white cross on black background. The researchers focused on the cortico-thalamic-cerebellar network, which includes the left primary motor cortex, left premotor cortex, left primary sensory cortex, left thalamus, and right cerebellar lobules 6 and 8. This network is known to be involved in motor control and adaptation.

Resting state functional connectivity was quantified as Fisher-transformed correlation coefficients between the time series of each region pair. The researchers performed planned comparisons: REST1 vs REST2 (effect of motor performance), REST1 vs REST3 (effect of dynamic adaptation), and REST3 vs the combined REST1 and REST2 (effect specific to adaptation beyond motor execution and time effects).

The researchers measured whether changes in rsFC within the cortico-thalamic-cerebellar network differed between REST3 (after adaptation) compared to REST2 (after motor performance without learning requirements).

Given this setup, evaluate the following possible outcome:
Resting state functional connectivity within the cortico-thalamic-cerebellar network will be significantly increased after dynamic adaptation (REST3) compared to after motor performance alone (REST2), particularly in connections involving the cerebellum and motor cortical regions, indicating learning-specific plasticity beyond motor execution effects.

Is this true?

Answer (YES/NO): YES